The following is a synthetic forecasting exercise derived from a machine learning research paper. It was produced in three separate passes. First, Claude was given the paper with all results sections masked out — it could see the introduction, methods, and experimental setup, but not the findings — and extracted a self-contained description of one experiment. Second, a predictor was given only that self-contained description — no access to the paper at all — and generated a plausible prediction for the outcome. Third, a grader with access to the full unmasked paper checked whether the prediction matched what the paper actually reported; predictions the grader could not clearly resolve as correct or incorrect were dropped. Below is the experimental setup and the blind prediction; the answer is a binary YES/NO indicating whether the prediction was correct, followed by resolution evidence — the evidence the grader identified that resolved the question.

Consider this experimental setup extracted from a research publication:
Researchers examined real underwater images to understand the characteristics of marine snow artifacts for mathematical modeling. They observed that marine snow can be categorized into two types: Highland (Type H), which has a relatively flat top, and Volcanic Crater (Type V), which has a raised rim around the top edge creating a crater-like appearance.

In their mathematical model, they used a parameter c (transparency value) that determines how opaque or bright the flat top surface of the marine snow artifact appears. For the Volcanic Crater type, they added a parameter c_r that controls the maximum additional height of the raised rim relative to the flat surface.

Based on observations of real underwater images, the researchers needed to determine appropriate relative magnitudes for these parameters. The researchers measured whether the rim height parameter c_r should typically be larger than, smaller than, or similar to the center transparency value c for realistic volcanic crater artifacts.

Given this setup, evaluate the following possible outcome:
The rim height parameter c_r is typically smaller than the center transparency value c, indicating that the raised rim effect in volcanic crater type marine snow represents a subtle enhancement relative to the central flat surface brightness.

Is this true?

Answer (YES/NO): YES